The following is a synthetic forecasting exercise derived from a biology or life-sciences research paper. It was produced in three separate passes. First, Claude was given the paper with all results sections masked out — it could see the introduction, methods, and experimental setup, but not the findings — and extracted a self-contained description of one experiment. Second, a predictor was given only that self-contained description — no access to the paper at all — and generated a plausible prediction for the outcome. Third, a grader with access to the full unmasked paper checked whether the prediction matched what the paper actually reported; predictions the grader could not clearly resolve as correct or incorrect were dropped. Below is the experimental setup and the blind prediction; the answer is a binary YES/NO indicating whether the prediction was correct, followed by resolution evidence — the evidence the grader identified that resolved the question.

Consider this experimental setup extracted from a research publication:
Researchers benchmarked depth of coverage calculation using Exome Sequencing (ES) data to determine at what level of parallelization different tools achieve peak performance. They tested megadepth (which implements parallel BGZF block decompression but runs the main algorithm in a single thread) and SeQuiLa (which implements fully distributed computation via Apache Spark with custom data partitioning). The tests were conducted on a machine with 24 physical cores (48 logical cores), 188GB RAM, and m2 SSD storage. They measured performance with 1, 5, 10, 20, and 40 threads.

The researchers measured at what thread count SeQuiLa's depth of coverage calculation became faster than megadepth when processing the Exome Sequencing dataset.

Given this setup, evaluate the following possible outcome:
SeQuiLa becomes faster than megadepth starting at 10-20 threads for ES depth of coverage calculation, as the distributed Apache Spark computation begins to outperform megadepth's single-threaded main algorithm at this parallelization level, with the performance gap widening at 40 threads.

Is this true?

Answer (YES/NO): NO